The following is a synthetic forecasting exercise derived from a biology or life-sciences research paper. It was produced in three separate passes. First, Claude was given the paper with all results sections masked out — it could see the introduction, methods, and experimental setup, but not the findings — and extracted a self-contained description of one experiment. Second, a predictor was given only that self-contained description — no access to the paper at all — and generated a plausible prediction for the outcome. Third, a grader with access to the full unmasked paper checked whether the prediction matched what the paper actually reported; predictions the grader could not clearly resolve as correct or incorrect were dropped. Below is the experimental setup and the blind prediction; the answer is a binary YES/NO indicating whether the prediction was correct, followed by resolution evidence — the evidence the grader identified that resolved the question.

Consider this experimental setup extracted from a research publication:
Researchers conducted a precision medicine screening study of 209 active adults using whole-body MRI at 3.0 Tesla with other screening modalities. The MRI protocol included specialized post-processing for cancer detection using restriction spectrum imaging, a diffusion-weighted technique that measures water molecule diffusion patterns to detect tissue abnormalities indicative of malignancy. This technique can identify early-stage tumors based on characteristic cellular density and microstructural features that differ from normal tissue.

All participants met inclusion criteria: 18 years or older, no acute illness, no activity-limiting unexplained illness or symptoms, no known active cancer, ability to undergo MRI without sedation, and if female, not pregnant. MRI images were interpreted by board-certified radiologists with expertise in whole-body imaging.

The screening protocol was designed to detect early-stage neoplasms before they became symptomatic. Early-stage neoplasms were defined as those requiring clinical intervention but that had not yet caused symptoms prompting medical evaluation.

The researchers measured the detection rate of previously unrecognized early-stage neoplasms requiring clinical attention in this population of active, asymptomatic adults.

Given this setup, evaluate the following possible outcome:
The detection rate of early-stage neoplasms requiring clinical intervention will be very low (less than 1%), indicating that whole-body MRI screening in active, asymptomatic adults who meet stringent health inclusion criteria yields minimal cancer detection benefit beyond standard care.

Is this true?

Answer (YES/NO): NO